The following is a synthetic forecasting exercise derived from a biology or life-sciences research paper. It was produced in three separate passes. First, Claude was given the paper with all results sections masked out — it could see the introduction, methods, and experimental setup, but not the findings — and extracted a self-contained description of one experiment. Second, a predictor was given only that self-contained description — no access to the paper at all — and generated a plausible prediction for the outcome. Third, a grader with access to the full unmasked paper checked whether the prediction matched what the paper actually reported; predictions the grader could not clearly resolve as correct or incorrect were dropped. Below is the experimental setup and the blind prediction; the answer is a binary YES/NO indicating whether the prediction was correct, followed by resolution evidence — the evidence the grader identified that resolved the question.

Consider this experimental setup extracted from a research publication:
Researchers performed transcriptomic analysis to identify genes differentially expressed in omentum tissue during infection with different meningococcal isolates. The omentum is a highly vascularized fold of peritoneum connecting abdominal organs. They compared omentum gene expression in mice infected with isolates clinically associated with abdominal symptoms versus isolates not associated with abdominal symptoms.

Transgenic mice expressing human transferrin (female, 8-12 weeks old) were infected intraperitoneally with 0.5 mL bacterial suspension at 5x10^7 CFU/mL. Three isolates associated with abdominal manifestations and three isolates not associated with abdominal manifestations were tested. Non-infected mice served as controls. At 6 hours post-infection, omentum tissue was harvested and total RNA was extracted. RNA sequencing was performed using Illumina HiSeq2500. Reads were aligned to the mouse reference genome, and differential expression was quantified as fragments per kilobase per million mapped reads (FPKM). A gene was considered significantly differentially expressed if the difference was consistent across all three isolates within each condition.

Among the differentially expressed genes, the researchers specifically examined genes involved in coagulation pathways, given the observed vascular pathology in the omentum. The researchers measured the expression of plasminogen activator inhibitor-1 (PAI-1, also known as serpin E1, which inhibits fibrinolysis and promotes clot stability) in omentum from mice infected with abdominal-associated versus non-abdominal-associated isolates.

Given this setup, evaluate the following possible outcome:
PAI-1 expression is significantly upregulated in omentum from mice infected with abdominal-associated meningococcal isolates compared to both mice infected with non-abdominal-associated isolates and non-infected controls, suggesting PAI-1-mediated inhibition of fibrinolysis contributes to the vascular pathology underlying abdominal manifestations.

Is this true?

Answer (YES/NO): YES